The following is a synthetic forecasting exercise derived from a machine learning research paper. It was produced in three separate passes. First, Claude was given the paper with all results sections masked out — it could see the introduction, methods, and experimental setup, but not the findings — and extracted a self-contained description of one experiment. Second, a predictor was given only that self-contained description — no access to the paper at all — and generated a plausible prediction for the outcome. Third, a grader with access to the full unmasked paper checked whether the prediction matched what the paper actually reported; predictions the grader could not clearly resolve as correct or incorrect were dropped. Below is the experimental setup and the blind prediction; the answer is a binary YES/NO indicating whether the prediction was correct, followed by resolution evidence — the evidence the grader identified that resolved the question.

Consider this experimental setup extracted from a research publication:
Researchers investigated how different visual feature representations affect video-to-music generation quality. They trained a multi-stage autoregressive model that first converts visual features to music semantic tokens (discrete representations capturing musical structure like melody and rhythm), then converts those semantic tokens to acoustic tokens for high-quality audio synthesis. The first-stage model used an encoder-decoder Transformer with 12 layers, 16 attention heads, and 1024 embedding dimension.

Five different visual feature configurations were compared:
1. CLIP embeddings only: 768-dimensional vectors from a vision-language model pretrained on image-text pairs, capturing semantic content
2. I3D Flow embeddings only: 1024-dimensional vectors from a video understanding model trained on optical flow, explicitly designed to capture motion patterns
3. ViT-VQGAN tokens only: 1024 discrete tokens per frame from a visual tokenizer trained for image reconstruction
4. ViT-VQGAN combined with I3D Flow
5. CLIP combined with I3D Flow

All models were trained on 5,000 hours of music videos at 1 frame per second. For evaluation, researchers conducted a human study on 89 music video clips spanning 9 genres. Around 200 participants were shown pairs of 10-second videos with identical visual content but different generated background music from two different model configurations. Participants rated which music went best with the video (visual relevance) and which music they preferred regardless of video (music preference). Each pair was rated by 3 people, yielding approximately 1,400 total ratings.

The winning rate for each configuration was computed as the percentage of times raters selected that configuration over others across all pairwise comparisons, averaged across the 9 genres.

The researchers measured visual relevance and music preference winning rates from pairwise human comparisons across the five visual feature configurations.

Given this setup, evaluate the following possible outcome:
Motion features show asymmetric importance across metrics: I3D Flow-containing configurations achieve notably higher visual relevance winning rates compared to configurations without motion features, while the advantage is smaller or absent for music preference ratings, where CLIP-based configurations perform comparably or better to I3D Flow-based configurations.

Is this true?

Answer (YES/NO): NO